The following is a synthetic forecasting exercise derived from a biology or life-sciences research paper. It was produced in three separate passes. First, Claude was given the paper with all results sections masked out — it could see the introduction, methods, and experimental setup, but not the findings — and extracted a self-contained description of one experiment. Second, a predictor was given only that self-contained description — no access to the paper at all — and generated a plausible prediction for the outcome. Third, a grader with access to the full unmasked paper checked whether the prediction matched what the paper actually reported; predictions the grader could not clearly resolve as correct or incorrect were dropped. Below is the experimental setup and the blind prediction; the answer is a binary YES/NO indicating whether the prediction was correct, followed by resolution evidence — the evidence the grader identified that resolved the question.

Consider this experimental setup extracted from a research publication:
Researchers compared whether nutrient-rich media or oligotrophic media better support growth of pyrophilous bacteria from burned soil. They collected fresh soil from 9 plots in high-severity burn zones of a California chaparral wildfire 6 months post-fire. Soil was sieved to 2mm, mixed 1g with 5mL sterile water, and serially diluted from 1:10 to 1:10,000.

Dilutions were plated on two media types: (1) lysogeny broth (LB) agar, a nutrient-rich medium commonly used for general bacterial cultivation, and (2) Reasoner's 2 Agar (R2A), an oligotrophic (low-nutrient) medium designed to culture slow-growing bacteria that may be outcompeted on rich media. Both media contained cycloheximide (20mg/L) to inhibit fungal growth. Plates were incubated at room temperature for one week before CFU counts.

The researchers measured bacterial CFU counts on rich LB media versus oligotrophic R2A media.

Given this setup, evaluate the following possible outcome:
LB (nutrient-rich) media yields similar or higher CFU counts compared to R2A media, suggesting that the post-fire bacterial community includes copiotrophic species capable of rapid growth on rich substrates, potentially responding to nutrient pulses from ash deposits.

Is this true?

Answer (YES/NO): YES